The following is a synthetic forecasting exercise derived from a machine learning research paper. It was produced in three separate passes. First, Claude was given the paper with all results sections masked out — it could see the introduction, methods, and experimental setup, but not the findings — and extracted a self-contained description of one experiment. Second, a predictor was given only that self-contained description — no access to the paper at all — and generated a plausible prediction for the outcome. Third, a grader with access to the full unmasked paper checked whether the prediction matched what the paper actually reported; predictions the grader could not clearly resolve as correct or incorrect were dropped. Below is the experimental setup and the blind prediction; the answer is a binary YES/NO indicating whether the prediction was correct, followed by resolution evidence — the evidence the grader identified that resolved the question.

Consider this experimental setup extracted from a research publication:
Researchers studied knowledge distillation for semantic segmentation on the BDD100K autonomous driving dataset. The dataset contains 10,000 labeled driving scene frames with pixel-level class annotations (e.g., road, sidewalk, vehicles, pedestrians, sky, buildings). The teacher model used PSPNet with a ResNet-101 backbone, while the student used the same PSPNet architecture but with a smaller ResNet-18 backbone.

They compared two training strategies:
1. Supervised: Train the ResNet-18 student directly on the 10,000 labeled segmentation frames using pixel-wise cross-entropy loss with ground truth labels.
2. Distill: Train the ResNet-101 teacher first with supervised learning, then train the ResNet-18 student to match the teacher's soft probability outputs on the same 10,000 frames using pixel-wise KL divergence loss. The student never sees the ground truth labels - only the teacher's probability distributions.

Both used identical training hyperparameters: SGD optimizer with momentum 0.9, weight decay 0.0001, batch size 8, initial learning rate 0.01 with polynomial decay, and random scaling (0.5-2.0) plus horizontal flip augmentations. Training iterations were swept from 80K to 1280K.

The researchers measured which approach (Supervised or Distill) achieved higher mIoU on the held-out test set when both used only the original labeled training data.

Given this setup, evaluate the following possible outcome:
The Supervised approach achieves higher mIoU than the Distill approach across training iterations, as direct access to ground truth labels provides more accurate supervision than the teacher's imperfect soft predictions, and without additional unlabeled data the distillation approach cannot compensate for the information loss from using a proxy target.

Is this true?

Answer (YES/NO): NO